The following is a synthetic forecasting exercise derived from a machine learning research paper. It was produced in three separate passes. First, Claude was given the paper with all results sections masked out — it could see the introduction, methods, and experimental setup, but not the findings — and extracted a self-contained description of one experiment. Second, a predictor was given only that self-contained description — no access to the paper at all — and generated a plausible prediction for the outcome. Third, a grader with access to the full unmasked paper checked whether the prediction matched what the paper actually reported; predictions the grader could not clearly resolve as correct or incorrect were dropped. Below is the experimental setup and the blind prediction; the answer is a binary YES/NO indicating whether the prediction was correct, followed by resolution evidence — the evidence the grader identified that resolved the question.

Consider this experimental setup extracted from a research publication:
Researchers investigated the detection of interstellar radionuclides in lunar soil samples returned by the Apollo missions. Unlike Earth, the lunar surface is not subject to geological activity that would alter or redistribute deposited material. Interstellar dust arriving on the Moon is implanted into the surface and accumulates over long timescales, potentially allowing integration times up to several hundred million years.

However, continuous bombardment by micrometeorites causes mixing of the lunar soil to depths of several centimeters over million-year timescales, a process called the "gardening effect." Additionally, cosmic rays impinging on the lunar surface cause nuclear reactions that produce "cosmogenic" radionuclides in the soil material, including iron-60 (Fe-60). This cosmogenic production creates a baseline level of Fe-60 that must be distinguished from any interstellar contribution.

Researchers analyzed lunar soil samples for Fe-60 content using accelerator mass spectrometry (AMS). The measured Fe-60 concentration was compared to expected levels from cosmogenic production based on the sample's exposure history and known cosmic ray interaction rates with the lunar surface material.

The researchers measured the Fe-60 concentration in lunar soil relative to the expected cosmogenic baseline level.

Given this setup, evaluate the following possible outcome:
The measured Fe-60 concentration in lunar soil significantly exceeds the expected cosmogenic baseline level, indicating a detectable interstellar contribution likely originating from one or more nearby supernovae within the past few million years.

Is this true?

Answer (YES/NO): YES